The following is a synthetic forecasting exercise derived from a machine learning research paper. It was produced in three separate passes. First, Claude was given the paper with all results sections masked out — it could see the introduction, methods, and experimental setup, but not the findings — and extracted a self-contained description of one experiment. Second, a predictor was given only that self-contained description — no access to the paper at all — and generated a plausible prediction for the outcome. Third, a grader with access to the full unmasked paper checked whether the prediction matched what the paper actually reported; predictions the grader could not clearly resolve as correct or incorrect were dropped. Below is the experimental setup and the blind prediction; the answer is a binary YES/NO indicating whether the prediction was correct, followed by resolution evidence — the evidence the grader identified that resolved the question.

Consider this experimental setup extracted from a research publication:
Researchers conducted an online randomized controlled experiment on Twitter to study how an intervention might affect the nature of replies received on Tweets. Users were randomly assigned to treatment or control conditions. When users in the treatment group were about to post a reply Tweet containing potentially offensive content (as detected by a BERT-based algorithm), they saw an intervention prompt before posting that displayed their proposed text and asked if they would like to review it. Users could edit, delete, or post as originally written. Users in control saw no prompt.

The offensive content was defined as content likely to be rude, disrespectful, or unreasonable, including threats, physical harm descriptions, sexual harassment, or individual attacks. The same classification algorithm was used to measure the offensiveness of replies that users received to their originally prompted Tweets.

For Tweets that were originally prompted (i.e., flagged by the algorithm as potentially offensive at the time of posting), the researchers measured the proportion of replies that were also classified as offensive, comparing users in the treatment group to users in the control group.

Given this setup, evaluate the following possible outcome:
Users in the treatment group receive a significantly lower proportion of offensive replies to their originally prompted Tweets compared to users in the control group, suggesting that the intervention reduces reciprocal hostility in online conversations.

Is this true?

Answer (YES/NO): YES